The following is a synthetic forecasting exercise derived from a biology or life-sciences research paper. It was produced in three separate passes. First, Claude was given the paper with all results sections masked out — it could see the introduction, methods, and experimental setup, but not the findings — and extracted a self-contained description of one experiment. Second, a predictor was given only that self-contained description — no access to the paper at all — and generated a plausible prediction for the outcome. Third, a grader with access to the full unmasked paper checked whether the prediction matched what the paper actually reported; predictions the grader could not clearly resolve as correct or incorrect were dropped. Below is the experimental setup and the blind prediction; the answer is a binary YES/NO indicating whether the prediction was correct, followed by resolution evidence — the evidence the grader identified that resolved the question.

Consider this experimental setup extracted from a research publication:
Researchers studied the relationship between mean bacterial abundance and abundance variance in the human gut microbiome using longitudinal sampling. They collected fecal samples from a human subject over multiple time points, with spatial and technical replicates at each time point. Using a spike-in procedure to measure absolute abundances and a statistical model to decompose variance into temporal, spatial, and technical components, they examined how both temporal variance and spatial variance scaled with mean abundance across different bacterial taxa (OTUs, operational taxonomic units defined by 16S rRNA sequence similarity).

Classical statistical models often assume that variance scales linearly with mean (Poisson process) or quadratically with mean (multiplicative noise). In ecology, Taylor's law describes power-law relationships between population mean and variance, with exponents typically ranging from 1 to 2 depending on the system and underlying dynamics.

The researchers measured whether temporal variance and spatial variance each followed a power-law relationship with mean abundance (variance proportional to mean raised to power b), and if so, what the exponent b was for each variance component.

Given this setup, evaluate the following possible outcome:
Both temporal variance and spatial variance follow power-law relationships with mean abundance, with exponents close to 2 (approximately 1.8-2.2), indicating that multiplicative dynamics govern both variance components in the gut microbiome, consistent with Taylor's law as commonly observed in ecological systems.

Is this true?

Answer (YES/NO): NO